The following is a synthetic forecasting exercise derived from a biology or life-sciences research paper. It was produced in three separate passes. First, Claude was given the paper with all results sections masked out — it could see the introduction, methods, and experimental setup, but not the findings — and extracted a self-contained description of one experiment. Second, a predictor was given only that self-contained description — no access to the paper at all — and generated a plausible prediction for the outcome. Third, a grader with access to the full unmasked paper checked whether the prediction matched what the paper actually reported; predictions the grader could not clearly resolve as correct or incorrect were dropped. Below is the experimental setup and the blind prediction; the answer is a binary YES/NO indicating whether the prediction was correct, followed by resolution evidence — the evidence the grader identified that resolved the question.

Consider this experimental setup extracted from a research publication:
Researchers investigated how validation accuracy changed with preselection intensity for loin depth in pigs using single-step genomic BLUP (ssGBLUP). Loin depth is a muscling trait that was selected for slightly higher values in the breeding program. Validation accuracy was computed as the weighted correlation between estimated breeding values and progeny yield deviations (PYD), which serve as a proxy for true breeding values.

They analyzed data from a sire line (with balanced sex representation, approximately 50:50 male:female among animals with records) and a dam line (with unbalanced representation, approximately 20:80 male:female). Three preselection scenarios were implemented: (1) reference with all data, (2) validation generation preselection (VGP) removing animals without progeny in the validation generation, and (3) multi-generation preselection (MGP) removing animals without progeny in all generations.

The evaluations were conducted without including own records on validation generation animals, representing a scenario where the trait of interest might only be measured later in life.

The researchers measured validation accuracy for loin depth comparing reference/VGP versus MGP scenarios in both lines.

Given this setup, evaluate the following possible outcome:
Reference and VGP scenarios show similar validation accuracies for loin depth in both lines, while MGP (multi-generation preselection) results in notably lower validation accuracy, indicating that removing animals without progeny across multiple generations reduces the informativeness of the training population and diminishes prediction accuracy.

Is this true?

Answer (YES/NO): YES